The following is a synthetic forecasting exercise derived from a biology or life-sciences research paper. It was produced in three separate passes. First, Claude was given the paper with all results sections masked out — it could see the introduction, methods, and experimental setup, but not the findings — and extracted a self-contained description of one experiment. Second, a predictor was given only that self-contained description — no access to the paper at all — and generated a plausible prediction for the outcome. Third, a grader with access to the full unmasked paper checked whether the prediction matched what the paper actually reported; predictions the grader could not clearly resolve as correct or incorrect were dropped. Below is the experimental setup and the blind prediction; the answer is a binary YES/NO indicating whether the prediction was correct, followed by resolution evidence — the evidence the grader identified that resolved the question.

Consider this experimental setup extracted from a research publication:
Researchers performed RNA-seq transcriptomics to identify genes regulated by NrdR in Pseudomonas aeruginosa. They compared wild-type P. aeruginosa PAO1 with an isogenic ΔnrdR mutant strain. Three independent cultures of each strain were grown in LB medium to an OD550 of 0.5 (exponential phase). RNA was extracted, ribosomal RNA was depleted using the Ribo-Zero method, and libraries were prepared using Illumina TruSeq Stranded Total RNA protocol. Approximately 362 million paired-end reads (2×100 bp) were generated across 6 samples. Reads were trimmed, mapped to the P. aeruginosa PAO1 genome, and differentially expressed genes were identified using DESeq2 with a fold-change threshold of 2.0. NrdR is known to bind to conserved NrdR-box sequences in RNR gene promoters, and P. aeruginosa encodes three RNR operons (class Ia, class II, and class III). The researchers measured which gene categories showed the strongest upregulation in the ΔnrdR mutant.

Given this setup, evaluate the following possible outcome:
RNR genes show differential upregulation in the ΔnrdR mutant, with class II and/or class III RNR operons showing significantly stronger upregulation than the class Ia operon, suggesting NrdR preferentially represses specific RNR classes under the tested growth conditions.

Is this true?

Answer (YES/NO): YES